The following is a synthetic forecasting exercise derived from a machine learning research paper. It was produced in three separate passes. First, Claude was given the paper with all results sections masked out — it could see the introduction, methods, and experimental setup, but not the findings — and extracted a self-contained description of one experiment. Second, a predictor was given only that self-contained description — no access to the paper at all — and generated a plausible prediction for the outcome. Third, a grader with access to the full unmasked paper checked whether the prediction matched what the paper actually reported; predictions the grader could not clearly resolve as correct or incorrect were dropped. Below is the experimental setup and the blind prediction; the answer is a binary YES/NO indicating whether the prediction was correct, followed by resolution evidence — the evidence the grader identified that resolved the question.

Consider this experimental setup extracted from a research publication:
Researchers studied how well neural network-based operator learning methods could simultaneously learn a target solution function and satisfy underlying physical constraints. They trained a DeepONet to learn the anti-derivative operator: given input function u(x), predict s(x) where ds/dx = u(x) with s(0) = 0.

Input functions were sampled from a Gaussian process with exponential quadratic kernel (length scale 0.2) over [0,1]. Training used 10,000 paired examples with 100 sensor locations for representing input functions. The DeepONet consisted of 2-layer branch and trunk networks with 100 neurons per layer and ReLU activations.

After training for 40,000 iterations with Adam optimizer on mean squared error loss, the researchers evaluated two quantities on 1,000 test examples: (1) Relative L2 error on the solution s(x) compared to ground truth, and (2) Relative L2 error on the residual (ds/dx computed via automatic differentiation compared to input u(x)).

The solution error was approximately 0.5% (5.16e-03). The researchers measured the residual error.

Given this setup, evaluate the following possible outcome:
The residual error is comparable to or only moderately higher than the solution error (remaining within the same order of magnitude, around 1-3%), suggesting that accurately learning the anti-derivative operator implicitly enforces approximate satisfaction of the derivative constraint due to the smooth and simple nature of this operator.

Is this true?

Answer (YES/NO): NO